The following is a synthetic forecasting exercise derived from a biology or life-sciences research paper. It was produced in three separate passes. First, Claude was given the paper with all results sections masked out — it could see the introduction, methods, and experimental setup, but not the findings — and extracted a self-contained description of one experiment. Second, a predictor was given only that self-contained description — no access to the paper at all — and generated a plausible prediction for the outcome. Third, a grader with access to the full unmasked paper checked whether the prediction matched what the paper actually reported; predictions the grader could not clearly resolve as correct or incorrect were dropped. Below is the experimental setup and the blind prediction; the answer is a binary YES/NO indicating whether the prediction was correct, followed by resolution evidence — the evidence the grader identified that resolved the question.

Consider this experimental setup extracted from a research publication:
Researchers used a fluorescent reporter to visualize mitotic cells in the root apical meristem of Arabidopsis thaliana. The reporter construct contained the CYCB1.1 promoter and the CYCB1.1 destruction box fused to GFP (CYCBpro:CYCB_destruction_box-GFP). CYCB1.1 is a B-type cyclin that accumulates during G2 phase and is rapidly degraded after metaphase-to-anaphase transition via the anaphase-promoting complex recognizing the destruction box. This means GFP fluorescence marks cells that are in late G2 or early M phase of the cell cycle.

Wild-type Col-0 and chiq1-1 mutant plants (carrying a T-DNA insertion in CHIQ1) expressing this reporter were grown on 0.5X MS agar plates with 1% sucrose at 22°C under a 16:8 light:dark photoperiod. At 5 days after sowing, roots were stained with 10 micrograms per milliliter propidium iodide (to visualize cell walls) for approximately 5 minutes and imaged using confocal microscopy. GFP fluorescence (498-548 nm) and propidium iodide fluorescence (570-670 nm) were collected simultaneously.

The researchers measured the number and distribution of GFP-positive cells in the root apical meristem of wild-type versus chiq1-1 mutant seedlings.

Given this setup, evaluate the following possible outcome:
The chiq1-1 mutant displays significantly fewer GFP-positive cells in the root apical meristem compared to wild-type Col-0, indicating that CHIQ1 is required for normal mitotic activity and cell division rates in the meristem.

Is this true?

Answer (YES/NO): YES